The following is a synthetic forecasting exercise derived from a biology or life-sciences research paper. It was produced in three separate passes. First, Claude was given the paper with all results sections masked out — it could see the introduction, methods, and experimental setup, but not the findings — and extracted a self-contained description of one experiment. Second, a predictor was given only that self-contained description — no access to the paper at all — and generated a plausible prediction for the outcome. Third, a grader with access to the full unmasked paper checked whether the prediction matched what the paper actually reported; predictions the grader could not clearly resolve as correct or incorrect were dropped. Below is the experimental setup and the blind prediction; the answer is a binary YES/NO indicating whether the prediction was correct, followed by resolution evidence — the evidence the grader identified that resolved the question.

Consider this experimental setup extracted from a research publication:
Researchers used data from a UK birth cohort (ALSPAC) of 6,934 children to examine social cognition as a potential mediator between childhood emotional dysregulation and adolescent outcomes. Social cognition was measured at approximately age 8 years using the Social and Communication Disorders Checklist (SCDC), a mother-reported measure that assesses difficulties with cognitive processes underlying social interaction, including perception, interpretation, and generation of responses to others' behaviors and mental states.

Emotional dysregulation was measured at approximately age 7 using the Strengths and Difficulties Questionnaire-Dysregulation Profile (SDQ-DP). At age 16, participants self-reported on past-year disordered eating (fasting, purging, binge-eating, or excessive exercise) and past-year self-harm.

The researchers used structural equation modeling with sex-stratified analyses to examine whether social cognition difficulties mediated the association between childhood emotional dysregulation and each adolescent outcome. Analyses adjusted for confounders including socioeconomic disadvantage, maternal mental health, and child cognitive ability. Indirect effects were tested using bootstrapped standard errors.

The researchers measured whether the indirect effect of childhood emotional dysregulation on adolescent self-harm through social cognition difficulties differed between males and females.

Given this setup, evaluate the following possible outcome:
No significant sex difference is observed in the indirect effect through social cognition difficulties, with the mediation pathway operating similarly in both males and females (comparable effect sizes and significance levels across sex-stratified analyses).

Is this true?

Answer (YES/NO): NO